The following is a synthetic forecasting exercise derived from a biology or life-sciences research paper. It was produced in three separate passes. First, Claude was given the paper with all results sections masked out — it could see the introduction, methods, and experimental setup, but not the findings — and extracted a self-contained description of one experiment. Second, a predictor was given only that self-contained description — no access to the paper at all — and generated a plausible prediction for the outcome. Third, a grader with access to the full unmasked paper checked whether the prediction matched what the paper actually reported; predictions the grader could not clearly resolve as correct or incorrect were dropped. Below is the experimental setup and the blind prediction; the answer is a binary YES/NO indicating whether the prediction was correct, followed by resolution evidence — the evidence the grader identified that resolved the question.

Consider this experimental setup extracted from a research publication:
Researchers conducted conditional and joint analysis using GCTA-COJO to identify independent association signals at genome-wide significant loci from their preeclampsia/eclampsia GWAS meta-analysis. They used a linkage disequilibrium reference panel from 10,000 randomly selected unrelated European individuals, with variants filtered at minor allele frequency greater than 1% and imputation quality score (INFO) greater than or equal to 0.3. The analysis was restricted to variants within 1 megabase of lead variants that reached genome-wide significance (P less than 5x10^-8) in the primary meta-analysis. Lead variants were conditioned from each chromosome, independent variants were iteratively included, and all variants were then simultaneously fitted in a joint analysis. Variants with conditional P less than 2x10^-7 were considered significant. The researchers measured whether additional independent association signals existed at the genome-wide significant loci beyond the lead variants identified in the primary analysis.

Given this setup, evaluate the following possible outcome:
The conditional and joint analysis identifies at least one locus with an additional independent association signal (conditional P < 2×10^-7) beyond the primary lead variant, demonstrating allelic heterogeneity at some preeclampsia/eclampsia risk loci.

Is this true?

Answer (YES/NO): YES